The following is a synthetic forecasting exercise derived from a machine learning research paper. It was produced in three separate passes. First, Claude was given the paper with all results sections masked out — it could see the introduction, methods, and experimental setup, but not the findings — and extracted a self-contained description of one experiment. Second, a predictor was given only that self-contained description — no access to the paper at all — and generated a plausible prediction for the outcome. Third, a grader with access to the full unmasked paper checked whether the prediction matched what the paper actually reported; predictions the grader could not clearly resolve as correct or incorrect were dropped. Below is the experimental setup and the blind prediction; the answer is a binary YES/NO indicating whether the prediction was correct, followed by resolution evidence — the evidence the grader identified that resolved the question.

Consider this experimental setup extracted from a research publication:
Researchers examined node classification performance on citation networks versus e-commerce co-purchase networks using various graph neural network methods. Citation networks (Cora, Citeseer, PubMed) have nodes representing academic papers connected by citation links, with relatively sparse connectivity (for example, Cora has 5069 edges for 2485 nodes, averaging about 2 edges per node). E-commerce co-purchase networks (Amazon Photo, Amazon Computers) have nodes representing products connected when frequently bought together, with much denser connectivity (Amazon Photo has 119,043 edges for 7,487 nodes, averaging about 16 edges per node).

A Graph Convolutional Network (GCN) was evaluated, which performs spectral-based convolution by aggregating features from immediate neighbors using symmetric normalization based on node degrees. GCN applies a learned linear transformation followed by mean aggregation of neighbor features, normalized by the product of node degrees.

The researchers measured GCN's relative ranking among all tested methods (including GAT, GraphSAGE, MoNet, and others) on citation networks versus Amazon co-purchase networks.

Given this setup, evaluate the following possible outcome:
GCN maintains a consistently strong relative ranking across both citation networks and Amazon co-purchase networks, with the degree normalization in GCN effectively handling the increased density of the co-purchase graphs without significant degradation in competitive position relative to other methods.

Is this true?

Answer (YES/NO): NO